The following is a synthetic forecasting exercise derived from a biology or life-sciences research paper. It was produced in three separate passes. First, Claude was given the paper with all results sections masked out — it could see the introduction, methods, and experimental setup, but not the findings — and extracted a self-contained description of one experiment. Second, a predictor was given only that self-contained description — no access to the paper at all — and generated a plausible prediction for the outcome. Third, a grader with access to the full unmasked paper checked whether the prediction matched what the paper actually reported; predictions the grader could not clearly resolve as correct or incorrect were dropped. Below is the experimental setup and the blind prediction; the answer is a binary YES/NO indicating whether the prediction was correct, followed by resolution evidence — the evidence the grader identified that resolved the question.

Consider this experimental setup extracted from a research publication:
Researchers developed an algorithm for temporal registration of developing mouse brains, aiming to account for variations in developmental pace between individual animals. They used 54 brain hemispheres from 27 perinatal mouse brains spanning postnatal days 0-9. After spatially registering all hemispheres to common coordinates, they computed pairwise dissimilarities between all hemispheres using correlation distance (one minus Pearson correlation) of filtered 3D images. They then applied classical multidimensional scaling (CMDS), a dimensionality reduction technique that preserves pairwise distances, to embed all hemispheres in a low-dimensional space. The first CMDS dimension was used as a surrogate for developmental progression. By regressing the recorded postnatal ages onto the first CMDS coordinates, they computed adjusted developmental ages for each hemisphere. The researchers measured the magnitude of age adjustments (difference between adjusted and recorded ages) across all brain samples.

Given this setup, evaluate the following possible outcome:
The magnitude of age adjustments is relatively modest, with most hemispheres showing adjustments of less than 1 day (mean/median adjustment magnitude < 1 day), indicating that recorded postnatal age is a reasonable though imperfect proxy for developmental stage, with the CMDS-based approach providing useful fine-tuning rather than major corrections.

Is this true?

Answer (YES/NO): YES